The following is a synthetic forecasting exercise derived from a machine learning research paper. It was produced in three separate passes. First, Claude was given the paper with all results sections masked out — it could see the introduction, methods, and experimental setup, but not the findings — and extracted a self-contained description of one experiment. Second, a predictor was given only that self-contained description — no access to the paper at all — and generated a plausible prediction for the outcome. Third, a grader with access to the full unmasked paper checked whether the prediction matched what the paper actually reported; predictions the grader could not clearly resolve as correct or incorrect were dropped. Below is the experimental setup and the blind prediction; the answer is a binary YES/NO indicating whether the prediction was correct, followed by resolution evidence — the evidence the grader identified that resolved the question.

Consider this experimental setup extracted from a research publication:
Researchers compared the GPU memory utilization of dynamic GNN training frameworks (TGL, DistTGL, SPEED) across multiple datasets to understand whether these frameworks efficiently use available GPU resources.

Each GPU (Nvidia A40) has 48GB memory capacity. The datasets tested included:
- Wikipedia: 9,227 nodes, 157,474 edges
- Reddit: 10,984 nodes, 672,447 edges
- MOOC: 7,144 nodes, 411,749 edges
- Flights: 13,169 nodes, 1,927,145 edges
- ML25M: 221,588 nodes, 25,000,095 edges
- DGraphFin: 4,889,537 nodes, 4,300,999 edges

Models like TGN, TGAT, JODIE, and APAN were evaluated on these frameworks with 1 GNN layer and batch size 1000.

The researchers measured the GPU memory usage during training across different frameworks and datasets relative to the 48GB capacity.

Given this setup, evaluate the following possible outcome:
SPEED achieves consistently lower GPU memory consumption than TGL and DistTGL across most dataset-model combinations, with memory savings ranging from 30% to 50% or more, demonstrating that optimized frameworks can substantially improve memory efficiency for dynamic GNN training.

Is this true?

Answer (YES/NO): NO